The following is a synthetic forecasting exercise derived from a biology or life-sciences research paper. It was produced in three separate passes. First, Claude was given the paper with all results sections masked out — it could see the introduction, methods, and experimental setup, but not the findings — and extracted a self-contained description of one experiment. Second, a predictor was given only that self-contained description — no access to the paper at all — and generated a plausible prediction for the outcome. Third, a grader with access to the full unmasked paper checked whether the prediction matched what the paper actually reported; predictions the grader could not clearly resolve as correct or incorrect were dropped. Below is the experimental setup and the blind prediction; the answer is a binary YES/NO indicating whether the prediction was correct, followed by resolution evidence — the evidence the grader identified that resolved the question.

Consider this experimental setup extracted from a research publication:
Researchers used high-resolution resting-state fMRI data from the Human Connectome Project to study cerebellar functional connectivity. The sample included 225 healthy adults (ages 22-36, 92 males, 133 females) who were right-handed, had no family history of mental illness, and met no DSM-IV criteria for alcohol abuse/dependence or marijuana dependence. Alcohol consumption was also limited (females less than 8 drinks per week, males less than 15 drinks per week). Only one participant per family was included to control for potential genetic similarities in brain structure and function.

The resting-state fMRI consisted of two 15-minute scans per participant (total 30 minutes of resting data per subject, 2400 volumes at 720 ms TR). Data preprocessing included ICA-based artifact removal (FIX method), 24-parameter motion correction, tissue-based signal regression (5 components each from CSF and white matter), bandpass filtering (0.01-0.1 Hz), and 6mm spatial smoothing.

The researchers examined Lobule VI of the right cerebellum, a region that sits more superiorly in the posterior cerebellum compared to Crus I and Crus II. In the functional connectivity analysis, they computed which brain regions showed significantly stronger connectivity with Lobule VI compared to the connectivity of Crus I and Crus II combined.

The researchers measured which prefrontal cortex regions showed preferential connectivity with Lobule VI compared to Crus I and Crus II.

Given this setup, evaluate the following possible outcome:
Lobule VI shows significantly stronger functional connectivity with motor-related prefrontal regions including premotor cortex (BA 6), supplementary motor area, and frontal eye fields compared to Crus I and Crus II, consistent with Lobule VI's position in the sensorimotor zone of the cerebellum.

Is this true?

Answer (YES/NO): NO